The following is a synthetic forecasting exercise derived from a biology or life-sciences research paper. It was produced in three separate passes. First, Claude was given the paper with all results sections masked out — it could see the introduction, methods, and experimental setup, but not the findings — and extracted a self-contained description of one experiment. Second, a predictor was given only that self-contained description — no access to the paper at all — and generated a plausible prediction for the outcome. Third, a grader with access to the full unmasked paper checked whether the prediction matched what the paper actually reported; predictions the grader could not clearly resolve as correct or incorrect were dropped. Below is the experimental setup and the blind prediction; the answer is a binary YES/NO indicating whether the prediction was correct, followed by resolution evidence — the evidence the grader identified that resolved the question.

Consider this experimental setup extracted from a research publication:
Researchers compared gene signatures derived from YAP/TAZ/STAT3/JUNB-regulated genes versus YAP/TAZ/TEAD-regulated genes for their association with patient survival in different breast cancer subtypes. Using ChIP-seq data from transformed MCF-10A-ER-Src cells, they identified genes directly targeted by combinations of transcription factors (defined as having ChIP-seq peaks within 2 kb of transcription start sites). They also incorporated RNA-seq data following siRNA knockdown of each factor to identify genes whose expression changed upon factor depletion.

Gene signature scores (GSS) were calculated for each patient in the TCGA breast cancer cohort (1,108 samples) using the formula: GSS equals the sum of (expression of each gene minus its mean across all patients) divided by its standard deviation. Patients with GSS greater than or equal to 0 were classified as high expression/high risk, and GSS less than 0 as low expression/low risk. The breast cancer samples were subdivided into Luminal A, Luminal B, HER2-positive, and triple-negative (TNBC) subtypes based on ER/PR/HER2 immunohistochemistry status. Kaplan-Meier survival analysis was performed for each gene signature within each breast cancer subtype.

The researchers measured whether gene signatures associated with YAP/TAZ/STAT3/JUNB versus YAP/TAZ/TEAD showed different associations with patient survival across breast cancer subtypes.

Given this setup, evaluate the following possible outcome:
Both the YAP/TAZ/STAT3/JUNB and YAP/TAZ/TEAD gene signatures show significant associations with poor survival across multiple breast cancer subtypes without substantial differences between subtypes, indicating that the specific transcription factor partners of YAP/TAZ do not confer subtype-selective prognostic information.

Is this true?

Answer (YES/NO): NO